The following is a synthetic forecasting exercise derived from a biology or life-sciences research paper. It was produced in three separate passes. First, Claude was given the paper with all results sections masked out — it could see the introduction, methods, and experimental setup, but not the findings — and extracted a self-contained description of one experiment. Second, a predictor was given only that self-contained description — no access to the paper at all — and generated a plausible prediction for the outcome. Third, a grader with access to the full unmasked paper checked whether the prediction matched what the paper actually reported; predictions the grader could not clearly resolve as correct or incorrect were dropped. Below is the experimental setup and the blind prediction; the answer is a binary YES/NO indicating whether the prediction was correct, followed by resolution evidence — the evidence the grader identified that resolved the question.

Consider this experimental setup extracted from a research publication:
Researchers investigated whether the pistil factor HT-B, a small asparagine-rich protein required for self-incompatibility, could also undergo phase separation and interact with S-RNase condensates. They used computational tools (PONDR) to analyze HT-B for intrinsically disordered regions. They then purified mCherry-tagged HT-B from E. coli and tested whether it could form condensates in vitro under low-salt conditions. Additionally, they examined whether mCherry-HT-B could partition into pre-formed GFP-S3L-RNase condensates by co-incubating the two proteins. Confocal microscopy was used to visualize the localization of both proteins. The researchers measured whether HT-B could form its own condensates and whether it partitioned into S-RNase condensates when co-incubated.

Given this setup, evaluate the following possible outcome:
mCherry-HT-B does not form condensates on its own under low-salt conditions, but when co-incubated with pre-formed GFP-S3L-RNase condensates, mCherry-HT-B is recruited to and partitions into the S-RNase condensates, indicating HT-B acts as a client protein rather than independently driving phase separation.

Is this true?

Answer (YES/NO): NO